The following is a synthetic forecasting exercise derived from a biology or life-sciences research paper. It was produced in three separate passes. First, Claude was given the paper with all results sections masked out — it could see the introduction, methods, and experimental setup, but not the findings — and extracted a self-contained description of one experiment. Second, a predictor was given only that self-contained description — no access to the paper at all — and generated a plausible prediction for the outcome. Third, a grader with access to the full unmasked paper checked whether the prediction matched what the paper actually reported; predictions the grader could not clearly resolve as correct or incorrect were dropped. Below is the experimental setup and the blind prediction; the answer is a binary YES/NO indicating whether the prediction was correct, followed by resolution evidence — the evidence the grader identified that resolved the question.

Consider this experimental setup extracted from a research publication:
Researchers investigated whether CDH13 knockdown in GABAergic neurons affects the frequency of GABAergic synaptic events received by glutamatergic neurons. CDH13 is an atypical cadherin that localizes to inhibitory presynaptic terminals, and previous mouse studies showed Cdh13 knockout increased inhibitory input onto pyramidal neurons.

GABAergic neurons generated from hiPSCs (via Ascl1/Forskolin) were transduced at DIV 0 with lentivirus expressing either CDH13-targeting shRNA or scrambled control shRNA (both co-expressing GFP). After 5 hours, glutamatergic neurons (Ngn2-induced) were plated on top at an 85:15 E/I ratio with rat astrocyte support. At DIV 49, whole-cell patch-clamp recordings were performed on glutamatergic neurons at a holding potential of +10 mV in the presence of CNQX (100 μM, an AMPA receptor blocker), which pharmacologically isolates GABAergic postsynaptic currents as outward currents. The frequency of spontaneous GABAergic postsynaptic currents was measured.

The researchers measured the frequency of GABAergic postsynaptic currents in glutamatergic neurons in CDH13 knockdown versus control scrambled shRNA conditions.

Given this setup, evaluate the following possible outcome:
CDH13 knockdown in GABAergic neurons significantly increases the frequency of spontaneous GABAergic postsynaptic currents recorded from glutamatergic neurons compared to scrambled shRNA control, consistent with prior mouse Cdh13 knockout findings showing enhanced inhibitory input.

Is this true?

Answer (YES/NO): NO